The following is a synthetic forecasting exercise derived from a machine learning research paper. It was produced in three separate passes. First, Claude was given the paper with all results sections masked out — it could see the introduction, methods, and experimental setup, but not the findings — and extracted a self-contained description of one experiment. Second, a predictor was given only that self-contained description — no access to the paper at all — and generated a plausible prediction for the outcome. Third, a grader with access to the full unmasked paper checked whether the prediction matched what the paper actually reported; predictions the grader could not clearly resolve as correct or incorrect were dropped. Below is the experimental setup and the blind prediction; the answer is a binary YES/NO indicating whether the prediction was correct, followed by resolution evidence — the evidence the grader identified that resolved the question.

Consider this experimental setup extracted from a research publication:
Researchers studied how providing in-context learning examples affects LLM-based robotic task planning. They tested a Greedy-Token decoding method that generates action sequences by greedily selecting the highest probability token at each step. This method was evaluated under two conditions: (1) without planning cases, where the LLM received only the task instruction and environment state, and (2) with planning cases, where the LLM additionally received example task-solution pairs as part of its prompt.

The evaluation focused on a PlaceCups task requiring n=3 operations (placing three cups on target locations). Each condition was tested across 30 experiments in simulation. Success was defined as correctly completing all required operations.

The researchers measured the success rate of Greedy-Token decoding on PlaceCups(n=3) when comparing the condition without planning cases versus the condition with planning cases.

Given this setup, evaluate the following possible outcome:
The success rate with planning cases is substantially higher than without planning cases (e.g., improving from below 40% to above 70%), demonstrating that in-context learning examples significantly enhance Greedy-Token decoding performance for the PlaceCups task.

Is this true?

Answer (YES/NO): YES